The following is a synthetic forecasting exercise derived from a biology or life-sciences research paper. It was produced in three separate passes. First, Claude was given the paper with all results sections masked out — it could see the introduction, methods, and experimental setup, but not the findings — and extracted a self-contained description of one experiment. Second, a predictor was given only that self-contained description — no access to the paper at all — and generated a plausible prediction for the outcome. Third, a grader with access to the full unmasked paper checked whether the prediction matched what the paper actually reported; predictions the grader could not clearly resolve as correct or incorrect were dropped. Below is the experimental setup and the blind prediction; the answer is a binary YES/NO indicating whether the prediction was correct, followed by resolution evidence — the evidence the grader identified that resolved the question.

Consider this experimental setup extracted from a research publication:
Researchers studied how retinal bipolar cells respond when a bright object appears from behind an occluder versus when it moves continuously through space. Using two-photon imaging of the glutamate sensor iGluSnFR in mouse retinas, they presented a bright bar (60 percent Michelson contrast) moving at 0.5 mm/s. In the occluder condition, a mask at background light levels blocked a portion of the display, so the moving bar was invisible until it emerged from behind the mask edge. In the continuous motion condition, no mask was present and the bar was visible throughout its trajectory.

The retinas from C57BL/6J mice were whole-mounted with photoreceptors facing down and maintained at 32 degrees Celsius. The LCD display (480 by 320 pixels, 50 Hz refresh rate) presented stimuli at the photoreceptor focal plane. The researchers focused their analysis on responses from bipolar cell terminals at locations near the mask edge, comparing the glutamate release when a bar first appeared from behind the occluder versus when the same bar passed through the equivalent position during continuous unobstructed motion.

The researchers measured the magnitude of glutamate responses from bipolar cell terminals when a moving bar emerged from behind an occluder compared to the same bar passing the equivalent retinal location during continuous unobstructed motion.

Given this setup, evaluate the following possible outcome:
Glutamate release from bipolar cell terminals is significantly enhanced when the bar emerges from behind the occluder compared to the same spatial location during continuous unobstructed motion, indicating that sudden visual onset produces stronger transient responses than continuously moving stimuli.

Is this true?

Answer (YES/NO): YES